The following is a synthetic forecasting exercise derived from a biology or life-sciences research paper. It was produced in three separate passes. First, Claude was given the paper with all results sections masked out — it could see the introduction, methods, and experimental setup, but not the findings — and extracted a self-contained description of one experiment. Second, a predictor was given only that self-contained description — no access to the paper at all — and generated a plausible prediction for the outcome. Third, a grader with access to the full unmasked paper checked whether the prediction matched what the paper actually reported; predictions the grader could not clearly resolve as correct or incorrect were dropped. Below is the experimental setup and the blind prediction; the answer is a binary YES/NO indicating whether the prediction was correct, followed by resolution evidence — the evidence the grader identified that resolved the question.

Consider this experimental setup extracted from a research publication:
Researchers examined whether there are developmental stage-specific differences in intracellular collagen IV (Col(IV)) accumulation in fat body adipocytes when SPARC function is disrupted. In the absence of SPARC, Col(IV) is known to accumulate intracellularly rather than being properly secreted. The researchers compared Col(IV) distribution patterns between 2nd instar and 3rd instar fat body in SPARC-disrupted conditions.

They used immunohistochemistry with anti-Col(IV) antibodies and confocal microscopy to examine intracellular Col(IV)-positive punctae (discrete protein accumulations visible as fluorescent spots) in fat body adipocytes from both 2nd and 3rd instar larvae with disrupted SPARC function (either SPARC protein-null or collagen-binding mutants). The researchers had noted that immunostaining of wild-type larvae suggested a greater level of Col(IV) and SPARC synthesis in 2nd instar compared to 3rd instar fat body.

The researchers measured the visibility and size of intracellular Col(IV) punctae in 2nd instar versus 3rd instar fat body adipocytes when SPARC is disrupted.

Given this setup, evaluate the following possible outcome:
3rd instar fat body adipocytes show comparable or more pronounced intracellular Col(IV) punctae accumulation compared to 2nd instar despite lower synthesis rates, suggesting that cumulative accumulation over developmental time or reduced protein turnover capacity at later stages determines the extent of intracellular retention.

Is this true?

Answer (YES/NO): NO